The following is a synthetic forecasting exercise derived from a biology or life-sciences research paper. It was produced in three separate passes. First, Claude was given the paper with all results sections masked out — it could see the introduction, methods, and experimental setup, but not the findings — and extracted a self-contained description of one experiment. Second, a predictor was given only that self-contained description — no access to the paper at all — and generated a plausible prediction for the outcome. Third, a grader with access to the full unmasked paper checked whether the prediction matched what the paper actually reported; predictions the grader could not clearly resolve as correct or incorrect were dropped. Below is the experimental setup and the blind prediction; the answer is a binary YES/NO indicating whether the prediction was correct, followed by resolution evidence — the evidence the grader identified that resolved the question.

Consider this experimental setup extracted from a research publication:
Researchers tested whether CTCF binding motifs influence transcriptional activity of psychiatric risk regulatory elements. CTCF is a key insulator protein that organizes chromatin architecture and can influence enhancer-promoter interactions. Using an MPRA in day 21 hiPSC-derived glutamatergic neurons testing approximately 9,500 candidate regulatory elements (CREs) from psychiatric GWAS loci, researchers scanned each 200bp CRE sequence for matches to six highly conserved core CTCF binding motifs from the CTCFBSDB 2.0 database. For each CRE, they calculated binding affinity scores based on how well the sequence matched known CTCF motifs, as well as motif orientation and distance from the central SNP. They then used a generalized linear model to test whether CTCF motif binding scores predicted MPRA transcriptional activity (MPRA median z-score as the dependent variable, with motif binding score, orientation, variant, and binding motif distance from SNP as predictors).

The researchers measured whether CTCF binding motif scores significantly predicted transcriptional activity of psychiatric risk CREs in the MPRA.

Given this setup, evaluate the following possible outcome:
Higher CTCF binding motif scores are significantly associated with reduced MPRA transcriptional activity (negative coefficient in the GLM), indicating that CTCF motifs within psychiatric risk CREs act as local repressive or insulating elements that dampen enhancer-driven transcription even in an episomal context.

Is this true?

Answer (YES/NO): YES